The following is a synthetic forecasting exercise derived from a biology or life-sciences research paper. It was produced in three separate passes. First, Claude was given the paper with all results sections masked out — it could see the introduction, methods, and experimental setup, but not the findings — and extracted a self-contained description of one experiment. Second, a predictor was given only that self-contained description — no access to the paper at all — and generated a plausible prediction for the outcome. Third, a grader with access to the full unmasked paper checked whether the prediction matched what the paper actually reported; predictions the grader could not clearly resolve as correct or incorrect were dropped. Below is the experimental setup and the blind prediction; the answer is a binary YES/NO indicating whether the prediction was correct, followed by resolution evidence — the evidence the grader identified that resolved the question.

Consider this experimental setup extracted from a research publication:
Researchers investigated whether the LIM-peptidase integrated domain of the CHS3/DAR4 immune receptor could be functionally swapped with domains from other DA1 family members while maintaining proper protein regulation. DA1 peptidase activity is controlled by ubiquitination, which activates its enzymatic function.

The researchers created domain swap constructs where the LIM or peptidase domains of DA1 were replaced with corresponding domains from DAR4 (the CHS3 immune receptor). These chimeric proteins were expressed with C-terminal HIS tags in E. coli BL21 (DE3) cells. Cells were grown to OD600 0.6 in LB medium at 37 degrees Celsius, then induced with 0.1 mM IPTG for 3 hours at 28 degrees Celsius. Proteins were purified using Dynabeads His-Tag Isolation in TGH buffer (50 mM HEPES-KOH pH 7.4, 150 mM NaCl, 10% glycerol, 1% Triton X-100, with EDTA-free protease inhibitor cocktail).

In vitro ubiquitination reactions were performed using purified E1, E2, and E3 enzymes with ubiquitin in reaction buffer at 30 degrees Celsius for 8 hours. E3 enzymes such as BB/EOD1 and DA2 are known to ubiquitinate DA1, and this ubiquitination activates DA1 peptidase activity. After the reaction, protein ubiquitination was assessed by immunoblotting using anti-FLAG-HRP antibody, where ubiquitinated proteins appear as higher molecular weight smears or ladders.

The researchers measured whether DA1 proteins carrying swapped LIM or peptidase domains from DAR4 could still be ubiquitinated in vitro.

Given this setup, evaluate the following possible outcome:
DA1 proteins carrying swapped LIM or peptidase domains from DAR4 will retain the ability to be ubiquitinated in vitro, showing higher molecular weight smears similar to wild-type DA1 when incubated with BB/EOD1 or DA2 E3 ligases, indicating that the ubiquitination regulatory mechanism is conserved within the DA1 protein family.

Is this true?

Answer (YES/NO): YES